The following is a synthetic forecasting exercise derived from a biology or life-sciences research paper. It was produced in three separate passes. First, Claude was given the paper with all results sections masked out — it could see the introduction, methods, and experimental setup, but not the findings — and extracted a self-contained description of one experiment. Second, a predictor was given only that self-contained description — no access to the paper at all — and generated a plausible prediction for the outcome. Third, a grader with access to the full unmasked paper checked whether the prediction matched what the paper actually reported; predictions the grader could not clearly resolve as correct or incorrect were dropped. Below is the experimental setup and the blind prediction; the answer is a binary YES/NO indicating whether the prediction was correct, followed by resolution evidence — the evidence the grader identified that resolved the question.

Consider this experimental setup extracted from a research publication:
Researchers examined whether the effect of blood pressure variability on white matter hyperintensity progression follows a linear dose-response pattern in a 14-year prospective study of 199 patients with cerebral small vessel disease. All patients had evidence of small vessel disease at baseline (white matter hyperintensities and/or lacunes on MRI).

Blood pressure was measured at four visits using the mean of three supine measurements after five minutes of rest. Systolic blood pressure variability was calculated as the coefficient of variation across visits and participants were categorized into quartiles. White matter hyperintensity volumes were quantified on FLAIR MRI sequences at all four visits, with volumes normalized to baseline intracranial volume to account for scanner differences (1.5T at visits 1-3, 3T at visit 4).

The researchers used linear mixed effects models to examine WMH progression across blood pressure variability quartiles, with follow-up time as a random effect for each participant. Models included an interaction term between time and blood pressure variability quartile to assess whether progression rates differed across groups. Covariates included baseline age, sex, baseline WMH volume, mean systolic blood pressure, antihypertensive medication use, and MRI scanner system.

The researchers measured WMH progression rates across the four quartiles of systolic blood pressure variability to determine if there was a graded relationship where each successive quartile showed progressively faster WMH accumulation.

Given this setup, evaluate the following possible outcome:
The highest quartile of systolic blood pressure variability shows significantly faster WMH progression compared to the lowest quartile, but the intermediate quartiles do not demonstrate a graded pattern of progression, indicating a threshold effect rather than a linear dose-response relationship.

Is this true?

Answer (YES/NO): YES